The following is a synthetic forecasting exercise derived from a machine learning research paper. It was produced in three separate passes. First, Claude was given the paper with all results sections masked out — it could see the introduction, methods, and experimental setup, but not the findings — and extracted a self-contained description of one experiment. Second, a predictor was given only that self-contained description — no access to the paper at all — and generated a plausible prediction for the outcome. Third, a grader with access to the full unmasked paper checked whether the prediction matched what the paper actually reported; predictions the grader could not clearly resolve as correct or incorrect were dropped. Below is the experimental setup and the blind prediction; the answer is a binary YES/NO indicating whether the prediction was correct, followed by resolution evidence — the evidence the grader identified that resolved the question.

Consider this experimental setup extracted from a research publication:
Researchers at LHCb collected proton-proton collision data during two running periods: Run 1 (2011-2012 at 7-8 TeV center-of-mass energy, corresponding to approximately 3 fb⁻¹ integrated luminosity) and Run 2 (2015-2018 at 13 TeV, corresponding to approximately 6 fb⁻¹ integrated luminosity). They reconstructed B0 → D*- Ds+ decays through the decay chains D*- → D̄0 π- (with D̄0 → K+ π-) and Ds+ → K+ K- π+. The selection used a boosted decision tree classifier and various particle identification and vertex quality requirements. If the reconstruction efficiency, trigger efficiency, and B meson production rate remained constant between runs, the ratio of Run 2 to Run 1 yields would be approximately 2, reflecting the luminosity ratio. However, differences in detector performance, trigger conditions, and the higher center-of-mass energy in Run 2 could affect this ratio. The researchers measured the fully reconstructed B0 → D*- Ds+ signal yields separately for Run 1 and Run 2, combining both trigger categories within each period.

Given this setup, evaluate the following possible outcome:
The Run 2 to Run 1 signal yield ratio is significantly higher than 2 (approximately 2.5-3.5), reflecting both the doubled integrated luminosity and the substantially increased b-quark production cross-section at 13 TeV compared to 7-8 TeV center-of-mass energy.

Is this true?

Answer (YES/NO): NO